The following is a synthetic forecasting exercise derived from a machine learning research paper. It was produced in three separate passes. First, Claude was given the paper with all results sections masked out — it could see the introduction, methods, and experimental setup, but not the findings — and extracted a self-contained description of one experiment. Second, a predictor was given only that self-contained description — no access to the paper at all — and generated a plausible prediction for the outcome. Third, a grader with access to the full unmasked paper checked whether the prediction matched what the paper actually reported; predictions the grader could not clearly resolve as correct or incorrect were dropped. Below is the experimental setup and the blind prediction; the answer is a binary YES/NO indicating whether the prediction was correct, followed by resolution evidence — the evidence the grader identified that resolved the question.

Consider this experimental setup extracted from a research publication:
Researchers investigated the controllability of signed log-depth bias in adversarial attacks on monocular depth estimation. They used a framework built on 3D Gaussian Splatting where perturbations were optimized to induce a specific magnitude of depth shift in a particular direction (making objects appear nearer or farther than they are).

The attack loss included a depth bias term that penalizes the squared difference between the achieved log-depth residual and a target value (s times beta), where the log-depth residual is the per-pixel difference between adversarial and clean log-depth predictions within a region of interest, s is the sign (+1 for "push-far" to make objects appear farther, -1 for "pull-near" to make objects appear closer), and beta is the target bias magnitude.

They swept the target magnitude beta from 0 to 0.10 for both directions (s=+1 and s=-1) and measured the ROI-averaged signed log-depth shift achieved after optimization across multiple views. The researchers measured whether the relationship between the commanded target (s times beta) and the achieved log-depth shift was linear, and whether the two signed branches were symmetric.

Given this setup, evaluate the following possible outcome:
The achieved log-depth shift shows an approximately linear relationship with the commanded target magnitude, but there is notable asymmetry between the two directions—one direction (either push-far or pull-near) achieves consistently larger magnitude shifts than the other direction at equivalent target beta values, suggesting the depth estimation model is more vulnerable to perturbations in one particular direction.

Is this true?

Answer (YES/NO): NO